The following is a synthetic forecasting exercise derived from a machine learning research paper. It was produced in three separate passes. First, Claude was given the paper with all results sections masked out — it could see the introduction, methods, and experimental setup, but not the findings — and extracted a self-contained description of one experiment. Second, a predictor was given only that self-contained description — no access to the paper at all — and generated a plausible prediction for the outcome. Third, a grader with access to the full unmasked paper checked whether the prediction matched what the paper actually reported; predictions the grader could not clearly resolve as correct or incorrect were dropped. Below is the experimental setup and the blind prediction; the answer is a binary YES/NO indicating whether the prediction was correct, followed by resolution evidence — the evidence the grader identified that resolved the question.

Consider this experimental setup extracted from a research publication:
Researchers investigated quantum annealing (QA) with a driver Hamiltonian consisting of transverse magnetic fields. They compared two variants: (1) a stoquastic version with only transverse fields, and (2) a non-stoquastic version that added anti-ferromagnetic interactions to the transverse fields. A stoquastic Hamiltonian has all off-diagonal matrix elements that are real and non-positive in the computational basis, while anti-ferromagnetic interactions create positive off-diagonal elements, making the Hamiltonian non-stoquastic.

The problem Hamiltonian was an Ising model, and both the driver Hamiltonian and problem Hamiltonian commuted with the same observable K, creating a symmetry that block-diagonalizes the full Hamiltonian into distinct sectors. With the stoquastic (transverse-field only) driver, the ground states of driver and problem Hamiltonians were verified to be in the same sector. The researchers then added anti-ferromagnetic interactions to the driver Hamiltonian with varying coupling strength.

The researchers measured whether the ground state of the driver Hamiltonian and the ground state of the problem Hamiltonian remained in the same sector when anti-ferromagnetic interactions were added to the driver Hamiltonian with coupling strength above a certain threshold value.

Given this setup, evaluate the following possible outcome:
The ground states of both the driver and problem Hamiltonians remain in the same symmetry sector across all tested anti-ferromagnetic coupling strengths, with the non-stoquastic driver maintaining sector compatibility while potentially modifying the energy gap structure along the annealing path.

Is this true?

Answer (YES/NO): NO